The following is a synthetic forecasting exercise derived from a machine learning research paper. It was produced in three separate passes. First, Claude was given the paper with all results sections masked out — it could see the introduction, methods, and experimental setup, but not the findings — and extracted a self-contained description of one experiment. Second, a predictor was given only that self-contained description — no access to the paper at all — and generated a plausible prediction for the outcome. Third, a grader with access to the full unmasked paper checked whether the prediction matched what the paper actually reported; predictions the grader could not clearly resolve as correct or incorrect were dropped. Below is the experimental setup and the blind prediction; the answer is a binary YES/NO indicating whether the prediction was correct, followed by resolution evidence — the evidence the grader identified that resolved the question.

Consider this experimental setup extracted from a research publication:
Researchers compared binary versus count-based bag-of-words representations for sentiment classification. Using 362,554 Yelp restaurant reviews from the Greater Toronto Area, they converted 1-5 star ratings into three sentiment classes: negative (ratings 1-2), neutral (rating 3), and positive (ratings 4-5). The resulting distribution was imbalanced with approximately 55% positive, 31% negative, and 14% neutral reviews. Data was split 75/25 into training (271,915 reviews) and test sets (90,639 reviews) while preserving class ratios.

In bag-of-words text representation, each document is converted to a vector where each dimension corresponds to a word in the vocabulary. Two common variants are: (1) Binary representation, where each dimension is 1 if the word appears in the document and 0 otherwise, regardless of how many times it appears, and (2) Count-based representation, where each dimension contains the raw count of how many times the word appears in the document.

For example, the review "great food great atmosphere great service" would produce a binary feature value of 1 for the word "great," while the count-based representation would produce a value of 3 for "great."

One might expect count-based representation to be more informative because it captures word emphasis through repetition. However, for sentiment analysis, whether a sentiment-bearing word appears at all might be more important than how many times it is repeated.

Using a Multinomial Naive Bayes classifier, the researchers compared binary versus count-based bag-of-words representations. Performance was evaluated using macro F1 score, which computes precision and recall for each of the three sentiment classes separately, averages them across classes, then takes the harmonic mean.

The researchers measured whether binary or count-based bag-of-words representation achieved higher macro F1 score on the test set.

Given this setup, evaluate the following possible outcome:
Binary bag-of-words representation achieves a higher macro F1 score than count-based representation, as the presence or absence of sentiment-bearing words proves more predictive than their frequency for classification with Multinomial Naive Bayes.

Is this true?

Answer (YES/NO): YES